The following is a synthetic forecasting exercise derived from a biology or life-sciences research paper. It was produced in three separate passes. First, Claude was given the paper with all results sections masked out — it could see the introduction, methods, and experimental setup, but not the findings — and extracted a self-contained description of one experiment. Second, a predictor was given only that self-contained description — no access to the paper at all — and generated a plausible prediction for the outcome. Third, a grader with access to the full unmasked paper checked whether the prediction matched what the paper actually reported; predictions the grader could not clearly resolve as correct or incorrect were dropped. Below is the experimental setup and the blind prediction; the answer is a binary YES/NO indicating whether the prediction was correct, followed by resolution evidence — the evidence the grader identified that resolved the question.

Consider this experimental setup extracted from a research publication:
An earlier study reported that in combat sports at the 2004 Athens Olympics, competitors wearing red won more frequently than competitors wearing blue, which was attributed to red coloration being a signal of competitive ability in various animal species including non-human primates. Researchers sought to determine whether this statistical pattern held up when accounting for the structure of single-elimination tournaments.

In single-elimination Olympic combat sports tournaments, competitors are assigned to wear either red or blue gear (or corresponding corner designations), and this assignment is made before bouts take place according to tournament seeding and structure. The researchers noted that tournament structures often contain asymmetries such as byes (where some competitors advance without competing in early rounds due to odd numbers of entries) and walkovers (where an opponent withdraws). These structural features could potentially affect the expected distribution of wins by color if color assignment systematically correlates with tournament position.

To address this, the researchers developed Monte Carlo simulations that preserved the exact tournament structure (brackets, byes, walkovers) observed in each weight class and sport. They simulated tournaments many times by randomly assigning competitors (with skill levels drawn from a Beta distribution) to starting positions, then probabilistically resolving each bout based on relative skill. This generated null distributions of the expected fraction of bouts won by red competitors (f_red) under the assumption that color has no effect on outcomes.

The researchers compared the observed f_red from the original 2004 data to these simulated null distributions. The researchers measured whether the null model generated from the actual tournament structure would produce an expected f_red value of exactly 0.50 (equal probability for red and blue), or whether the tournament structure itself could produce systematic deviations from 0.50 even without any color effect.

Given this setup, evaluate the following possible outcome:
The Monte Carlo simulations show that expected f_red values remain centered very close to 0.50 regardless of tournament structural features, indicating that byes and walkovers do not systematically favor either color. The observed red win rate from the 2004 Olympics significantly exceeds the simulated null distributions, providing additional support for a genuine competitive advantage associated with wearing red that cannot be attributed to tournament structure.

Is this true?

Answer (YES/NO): NO